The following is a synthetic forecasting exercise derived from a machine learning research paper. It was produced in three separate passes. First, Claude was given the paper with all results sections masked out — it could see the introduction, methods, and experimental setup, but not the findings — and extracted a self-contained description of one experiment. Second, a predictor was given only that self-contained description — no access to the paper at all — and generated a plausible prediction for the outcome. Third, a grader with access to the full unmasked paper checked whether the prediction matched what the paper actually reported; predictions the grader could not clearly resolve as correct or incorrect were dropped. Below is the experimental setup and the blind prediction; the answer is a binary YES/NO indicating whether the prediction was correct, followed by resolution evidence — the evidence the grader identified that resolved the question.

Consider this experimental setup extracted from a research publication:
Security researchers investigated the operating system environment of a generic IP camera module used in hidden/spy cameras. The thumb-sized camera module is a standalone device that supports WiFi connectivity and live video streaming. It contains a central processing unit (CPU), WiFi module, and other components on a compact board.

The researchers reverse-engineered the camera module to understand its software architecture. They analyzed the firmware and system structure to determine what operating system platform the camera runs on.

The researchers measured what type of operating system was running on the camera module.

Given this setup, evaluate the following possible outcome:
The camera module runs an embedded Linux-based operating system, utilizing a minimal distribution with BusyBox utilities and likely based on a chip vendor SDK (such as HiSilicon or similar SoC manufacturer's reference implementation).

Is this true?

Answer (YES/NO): YES